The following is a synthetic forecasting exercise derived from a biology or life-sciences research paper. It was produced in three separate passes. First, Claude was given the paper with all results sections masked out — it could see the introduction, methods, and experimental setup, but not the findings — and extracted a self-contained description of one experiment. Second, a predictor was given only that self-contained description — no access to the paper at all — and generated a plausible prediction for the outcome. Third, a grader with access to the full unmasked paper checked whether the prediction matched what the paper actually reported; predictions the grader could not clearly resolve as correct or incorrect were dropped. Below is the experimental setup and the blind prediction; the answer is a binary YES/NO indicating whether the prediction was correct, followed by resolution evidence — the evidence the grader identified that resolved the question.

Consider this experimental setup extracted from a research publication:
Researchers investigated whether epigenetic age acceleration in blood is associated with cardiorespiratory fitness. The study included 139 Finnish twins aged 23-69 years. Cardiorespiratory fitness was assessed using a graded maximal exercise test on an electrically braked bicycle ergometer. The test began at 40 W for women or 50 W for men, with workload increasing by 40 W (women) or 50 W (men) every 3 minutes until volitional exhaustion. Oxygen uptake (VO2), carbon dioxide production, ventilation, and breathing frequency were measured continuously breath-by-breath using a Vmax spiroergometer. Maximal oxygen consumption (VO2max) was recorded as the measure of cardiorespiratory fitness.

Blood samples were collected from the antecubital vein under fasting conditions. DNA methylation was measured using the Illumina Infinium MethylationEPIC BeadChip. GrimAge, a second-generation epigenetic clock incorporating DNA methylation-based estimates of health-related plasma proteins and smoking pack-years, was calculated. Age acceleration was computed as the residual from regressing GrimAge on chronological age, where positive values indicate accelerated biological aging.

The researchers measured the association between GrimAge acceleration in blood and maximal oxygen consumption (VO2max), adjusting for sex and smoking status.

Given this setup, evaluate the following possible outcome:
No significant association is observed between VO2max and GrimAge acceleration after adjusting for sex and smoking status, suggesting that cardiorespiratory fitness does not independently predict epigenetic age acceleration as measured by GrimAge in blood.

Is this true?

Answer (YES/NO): YES